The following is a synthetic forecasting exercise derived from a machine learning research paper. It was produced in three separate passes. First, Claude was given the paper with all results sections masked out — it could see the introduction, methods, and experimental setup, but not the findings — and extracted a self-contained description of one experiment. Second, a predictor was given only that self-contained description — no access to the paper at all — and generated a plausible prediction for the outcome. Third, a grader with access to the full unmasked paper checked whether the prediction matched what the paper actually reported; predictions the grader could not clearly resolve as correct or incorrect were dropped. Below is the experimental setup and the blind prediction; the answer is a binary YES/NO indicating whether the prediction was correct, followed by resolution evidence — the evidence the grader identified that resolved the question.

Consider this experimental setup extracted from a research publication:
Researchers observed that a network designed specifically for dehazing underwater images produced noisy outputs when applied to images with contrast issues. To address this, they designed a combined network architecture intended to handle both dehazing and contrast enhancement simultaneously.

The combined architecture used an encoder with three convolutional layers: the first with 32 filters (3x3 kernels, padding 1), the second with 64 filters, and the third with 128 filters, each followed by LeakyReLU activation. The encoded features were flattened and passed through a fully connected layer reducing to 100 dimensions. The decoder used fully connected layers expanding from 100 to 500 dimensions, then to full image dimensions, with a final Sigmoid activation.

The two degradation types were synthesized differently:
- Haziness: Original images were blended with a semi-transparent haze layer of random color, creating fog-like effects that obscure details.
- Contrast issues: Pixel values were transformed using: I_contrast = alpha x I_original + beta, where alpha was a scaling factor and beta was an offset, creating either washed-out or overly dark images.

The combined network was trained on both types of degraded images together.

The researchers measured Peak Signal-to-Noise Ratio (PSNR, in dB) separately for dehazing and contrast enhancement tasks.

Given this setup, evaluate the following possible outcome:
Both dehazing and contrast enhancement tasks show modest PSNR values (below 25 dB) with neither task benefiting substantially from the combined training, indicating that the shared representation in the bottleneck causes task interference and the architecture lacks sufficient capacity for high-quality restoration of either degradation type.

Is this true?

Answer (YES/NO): NO